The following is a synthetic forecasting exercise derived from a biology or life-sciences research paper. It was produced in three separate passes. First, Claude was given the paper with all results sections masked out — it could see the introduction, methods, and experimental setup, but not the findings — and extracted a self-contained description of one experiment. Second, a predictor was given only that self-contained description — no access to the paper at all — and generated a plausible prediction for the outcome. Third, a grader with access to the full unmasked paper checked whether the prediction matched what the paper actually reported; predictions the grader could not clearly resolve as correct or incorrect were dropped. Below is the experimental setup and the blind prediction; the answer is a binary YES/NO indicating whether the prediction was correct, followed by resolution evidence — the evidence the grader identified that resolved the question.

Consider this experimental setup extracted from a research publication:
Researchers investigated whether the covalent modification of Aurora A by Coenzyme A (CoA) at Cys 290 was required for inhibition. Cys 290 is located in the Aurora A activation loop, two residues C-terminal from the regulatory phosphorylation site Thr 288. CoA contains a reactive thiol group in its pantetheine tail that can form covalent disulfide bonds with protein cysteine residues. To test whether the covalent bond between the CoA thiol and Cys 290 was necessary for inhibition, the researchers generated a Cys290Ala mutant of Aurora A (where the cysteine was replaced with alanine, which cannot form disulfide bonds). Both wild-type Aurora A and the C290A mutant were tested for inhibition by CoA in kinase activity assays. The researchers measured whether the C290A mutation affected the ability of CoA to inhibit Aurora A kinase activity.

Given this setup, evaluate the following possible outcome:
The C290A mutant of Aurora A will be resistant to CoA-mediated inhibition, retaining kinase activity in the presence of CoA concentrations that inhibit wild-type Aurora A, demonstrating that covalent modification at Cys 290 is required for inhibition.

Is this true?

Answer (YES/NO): YES